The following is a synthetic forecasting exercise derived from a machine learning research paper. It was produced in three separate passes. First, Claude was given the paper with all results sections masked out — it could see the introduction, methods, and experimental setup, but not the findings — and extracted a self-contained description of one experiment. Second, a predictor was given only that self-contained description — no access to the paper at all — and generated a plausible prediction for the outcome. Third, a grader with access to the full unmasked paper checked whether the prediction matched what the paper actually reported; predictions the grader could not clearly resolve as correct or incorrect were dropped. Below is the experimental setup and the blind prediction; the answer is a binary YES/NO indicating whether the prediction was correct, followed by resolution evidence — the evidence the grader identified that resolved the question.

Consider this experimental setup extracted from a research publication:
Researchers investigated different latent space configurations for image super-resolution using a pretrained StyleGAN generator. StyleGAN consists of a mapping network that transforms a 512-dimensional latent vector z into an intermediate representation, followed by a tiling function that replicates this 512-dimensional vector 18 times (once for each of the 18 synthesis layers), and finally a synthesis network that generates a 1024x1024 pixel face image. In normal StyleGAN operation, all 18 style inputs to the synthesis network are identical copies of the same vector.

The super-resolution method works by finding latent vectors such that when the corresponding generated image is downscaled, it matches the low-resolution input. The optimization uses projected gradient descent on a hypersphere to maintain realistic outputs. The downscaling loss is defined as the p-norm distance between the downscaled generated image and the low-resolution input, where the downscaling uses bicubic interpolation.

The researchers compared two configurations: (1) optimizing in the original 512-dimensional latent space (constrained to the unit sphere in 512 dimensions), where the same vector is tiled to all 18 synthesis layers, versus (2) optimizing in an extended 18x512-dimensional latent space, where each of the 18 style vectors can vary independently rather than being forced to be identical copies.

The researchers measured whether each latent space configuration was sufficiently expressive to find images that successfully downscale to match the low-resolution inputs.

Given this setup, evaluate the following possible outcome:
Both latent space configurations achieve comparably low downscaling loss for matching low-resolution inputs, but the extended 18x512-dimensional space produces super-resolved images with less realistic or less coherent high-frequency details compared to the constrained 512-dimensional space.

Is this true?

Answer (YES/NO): NO